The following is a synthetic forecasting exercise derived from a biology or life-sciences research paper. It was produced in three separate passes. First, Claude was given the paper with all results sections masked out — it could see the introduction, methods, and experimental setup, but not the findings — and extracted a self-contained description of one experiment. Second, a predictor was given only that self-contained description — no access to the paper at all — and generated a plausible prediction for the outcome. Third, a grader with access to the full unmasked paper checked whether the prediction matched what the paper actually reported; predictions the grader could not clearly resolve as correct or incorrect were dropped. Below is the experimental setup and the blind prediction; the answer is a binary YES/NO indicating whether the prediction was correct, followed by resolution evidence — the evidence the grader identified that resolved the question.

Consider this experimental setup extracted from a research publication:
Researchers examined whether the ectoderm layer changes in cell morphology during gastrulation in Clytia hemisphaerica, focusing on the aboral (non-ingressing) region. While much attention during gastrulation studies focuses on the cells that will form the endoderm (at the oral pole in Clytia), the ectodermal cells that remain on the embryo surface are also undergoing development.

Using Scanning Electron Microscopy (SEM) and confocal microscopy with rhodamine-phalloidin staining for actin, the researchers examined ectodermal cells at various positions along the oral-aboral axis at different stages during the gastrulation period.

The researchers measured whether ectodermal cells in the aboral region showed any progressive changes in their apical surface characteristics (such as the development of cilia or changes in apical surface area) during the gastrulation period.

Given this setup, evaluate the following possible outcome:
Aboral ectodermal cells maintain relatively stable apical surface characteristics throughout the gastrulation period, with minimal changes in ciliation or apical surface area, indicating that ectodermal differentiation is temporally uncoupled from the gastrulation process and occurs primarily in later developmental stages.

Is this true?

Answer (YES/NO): NO